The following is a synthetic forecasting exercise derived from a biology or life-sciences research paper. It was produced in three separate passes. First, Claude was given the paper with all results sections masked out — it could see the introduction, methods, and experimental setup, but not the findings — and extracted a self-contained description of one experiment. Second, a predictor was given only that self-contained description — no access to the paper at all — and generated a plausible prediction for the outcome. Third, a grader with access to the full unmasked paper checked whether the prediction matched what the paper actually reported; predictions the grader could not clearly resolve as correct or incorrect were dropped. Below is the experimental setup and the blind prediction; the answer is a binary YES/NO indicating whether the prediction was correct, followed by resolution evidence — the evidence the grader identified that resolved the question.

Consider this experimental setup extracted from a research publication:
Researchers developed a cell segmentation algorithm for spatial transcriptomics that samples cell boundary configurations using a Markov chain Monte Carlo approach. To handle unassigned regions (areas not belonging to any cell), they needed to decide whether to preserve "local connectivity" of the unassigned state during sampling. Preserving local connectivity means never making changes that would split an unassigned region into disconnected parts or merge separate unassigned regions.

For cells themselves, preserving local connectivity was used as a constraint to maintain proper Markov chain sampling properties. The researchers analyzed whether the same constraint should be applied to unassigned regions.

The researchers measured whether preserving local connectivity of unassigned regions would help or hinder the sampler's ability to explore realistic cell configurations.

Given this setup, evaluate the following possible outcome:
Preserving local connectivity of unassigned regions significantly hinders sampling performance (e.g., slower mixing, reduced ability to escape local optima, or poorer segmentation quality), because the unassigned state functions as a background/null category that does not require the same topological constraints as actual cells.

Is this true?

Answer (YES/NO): YES